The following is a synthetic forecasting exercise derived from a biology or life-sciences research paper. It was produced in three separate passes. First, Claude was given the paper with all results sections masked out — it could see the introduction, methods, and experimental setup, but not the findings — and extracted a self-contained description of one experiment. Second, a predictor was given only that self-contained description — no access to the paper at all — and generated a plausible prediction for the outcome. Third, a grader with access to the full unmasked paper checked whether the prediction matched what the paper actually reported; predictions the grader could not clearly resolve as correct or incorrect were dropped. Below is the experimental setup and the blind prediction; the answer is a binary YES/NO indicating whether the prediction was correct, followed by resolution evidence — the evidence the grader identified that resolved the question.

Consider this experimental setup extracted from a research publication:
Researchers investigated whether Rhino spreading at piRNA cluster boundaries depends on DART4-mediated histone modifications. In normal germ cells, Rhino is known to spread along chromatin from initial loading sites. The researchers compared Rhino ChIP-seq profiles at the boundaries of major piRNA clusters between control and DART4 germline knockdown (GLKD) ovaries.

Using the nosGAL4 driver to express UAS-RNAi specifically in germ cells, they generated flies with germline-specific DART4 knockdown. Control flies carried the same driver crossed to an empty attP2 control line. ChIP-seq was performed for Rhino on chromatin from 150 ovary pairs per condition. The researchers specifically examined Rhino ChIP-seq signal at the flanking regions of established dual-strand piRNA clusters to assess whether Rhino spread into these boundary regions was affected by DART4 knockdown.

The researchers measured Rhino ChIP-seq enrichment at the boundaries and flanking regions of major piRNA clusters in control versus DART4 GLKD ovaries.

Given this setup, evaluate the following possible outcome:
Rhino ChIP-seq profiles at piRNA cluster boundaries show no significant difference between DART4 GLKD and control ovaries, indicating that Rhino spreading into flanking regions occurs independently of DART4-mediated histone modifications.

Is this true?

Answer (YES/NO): NO